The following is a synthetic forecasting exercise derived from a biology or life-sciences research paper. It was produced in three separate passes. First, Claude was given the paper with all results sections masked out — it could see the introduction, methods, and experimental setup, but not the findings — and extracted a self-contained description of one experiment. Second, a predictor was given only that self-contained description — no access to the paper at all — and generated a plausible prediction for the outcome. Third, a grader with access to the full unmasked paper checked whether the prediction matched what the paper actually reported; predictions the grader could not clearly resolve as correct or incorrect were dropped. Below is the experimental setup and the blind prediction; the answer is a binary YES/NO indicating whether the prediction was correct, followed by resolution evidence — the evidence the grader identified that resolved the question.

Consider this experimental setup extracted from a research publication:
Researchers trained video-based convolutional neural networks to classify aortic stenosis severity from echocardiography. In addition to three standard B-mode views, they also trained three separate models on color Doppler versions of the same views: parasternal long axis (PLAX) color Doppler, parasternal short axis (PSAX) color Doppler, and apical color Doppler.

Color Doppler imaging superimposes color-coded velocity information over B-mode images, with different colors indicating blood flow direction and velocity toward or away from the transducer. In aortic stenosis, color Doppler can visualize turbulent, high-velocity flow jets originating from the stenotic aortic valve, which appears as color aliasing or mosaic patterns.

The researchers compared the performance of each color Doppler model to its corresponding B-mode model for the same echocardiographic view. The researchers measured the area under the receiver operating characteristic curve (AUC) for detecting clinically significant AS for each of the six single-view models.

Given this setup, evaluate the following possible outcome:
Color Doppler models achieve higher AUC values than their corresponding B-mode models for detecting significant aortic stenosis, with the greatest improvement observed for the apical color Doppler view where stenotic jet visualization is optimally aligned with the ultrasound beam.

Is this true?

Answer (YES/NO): NO